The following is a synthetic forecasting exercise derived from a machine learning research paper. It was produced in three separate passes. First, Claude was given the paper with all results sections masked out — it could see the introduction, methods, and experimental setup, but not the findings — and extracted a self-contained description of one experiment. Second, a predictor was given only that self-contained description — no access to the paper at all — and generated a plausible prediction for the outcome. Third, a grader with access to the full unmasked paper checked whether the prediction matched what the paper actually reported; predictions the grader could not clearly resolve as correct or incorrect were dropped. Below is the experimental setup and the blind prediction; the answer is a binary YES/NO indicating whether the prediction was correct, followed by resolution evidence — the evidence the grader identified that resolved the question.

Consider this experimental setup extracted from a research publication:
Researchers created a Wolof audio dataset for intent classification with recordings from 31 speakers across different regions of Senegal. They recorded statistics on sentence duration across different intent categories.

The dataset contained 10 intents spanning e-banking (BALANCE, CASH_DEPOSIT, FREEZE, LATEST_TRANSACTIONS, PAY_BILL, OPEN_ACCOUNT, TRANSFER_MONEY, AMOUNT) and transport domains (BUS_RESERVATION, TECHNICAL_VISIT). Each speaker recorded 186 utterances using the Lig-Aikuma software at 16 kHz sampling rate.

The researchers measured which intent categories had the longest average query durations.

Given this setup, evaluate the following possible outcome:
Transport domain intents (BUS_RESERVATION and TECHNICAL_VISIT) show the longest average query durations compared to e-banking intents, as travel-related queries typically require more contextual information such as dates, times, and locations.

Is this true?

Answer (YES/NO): NO